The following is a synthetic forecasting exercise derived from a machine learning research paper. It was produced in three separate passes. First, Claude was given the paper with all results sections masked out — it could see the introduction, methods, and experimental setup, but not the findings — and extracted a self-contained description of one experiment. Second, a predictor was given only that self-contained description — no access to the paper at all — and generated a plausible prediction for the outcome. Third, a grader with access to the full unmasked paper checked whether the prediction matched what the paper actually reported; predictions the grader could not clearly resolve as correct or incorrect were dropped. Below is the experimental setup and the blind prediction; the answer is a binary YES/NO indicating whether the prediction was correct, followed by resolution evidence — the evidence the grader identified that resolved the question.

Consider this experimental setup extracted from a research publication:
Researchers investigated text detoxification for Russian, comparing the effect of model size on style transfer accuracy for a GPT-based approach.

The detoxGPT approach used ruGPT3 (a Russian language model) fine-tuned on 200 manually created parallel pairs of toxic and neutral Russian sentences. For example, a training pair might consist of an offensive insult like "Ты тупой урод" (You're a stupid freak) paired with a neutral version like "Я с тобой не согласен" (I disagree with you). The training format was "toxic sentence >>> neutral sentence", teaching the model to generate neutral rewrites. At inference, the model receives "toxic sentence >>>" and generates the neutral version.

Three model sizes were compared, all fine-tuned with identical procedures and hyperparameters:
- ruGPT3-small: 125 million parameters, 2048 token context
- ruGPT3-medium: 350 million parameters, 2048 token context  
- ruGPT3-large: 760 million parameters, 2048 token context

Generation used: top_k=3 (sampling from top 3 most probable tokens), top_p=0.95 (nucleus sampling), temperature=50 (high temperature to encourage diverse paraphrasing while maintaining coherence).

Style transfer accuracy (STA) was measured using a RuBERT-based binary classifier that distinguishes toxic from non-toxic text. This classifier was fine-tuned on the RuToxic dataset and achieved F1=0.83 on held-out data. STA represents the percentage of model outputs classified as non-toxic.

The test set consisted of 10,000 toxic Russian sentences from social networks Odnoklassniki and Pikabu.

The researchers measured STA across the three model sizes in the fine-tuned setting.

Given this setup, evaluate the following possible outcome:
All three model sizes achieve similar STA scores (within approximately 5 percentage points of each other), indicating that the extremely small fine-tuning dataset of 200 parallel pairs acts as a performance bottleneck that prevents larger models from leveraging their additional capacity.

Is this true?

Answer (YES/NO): NO